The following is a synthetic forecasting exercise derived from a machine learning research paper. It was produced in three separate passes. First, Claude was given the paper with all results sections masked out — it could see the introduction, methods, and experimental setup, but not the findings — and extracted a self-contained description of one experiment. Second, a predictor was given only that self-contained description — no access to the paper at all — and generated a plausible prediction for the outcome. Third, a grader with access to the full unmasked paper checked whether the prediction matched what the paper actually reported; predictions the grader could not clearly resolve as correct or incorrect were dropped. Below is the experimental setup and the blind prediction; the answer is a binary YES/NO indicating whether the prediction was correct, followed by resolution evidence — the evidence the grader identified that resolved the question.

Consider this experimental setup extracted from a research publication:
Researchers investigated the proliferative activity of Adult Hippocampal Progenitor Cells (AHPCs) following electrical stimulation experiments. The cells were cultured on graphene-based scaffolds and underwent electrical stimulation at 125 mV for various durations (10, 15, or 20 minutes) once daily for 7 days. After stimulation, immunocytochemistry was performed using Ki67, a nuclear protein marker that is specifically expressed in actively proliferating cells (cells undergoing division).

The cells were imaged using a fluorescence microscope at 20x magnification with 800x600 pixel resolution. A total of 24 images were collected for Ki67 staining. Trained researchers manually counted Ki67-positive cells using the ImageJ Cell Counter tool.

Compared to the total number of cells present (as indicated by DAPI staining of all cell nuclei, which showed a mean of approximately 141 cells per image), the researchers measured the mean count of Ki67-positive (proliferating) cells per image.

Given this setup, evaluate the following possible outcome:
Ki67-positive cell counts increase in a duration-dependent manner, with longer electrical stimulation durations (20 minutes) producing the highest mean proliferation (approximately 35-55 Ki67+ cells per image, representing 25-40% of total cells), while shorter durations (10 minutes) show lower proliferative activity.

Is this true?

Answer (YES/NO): NO